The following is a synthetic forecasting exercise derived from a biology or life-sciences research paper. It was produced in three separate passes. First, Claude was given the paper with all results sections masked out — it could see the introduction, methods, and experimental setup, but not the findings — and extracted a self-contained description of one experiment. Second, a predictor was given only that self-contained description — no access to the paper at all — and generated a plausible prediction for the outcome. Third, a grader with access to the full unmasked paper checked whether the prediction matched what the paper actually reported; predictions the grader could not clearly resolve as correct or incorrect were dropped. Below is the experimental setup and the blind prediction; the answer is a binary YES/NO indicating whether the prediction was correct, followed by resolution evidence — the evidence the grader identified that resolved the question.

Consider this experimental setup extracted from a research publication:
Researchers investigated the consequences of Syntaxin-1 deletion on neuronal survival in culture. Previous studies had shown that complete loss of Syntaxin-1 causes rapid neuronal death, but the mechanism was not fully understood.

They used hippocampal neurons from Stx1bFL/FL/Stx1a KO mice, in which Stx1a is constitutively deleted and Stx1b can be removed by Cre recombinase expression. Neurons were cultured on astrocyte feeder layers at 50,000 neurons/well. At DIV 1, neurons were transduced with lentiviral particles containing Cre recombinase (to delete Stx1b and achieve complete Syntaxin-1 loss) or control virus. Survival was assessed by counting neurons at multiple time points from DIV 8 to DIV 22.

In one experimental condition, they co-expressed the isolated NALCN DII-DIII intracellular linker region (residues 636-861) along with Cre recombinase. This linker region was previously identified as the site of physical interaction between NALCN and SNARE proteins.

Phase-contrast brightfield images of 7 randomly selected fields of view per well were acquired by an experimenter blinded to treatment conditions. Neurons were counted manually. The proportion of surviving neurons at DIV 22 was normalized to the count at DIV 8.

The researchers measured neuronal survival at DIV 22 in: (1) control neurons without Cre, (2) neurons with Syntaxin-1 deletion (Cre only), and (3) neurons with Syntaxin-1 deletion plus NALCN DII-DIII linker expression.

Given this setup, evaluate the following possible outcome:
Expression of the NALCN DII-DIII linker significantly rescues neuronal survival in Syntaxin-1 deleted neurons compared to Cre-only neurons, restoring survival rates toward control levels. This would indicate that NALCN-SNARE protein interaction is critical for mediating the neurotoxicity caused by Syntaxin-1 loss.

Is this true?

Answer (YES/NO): NO